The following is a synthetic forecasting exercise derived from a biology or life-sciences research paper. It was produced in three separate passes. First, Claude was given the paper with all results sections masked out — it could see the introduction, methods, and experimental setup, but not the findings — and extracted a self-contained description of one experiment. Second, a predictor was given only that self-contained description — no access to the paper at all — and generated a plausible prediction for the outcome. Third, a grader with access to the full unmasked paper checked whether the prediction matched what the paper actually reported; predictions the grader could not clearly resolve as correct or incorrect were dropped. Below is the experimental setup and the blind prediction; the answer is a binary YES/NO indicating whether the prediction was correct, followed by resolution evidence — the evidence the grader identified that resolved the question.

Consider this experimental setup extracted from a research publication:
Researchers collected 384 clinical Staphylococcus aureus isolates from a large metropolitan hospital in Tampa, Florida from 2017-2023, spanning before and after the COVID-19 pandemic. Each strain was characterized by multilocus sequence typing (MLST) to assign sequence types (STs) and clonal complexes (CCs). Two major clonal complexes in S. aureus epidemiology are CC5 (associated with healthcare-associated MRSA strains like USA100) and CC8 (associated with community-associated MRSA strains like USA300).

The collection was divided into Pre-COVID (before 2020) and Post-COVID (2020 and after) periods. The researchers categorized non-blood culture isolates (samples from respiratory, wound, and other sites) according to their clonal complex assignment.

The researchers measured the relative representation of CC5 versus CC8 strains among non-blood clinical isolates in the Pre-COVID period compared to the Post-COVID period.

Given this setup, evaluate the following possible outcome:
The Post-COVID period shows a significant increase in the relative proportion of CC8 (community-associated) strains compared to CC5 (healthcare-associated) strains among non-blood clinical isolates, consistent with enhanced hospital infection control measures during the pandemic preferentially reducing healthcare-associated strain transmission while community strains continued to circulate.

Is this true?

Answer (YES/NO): NO